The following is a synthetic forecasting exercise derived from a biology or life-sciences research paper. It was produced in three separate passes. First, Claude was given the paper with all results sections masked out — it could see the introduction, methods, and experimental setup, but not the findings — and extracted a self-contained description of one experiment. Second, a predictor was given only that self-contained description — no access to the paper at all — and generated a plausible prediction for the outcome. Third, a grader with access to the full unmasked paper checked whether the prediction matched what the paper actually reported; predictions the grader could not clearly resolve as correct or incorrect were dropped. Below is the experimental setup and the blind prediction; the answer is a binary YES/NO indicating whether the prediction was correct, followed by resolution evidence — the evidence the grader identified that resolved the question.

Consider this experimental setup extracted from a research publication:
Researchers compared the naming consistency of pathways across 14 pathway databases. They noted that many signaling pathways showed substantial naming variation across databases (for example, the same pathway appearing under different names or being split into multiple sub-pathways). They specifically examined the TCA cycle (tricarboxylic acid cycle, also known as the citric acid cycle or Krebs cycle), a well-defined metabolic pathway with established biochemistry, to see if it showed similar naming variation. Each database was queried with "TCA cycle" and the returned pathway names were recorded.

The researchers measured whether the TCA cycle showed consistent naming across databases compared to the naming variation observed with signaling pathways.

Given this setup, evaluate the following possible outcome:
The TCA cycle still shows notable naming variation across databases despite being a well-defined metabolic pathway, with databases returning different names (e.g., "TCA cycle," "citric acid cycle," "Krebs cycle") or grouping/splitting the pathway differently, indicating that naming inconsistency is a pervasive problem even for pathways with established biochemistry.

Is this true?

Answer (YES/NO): NO